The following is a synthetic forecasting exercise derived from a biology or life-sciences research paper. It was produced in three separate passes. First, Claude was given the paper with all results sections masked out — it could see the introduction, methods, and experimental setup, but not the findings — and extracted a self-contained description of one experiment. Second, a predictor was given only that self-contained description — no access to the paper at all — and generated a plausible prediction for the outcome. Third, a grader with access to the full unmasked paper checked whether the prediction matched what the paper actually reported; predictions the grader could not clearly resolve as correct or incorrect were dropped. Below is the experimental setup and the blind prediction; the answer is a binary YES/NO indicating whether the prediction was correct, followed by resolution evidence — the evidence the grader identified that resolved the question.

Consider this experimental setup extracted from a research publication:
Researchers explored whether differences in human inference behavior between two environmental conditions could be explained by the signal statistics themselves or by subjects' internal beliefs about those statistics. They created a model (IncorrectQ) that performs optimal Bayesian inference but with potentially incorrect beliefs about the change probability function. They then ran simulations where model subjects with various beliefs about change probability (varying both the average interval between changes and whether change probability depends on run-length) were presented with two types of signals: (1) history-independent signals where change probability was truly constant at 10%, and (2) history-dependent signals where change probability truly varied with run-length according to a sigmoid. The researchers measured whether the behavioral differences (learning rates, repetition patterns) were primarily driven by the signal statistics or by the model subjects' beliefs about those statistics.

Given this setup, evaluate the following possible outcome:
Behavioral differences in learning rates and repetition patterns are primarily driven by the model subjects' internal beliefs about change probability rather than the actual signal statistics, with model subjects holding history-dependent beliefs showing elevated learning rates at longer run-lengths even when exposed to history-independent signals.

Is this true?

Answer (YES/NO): YES